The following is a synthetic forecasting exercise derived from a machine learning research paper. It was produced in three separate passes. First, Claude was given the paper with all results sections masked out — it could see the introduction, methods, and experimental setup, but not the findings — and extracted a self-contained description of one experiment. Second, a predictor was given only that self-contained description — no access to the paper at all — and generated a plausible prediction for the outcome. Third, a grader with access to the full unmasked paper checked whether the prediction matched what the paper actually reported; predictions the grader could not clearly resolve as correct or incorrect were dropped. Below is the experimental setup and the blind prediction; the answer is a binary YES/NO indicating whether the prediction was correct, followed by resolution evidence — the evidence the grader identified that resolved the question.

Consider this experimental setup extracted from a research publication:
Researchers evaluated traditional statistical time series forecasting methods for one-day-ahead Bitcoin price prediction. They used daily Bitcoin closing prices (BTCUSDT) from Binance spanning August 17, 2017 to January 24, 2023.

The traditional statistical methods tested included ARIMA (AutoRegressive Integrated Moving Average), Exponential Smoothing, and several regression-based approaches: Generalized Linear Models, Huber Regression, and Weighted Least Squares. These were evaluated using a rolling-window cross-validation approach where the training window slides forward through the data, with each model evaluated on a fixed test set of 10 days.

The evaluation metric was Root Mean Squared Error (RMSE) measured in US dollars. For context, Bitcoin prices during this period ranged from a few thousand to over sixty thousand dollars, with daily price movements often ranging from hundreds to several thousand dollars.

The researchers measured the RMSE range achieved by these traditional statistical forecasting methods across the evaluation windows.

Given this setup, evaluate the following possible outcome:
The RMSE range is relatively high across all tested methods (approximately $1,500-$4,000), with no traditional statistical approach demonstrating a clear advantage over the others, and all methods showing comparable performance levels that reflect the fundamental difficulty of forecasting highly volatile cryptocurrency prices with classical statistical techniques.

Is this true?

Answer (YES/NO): NO